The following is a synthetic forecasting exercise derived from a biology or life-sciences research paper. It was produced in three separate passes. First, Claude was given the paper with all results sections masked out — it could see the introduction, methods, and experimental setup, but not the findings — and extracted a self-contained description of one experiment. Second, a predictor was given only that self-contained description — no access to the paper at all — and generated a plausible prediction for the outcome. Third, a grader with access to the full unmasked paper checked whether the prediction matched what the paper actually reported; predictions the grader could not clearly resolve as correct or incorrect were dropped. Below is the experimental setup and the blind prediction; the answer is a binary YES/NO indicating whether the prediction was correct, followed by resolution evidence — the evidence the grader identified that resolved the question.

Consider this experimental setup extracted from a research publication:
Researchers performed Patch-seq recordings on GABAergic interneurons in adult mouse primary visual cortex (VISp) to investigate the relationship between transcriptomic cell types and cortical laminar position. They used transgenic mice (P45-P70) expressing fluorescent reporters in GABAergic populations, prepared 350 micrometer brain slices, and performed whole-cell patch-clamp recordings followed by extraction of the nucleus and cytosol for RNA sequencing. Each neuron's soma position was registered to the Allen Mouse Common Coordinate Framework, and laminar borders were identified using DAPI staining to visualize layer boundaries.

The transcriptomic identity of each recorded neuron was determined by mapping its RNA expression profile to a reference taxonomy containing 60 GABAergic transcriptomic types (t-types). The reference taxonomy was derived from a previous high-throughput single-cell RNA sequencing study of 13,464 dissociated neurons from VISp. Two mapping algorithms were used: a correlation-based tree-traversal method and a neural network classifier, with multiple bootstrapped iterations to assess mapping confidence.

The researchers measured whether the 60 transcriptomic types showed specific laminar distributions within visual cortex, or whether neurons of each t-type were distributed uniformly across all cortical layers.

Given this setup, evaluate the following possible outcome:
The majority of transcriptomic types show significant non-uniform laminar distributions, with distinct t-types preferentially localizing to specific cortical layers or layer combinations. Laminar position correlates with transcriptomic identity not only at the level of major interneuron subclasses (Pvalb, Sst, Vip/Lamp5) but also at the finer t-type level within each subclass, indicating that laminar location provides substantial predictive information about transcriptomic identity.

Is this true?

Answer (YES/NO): YES